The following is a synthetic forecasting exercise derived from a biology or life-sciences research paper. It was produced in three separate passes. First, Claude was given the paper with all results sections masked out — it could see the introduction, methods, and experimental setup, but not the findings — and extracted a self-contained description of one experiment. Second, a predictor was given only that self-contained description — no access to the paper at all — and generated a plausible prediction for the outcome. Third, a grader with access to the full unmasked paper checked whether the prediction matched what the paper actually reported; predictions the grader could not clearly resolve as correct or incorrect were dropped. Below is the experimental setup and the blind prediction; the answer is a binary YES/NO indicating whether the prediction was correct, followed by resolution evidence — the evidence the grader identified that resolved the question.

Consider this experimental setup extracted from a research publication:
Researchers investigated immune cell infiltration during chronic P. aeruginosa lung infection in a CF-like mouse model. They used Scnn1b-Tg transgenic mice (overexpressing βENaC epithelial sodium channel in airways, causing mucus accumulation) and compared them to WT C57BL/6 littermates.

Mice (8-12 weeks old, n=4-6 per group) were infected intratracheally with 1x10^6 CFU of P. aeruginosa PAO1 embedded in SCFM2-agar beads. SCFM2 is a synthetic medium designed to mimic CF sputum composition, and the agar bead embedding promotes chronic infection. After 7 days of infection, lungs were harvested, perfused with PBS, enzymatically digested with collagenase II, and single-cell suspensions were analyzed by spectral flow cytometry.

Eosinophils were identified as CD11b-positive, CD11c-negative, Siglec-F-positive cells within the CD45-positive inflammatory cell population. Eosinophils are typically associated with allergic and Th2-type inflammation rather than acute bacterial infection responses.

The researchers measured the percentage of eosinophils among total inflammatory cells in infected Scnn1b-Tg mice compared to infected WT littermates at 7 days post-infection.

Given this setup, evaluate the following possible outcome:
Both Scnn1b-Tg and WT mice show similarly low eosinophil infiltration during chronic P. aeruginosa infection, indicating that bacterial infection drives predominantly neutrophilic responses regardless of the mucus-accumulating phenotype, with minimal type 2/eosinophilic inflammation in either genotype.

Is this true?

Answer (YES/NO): NO